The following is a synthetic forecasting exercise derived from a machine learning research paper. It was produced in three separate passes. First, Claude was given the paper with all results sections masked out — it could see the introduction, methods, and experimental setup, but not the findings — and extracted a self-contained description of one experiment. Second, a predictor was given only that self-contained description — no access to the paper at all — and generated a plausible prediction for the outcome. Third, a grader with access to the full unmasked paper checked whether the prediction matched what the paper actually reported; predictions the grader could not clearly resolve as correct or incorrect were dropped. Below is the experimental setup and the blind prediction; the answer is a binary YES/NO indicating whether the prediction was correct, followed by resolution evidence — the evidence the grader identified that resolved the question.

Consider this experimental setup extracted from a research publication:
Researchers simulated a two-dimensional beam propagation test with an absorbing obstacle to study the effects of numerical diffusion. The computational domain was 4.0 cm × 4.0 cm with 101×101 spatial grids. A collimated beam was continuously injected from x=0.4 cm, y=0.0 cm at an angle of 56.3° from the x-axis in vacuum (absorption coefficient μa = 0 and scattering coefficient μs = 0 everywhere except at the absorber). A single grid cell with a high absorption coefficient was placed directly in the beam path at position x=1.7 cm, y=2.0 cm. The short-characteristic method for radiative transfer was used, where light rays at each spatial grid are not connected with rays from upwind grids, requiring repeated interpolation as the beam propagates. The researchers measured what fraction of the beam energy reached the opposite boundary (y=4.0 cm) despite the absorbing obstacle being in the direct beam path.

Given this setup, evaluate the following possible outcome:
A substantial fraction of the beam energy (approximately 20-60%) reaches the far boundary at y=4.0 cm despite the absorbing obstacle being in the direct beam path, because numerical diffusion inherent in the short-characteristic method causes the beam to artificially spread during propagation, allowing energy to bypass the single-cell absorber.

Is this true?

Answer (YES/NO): NO